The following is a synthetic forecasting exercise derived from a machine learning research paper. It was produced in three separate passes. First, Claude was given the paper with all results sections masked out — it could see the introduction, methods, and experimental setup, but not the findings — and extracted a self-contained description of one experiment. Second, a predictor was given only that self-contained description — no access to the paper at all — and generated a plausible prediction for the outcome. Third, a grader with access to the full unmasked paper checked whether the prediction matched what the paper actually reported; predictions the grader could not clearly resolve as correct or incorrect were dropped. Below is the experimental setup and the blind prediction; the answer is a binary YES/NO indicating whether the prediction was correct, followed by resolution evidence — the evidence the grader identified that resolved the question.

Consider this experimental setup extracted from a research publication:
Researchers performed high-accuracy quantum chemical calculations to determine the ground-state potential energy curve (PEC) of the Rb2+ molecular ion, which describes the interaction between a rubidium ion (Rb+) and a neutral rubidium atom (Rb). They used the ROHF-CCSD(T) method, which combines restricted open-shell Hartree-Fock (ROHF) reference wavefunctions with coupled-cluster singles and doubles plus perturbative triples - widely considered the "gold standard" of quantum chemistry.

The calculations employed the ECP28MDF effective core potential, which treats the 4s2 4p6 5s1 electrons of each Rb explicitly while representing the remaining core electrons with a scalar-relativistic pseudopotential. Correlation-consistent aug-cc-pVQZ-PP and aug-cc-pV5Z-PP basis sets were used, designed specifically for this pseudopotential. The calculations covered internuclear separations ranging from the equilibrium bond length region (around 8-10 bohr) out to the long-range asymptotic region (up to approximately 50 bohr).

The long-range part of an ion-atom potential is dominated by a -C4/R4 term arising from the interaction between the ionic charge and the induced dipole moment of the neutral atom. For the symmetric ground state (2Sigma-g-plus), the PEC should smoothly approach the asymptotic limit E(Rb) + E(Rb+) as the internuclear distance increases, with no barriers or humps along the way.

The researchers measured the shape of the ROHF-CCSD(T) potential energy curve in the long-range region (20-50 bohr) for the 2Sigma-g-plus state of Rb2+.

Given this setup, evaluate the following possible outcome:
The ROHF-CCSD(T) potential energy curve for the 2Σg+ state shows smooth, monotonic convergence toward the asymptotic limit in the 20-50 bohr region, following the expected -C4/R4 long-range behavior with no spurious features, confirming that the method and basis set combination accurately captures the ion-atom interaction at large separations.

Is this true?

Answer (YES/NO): NO